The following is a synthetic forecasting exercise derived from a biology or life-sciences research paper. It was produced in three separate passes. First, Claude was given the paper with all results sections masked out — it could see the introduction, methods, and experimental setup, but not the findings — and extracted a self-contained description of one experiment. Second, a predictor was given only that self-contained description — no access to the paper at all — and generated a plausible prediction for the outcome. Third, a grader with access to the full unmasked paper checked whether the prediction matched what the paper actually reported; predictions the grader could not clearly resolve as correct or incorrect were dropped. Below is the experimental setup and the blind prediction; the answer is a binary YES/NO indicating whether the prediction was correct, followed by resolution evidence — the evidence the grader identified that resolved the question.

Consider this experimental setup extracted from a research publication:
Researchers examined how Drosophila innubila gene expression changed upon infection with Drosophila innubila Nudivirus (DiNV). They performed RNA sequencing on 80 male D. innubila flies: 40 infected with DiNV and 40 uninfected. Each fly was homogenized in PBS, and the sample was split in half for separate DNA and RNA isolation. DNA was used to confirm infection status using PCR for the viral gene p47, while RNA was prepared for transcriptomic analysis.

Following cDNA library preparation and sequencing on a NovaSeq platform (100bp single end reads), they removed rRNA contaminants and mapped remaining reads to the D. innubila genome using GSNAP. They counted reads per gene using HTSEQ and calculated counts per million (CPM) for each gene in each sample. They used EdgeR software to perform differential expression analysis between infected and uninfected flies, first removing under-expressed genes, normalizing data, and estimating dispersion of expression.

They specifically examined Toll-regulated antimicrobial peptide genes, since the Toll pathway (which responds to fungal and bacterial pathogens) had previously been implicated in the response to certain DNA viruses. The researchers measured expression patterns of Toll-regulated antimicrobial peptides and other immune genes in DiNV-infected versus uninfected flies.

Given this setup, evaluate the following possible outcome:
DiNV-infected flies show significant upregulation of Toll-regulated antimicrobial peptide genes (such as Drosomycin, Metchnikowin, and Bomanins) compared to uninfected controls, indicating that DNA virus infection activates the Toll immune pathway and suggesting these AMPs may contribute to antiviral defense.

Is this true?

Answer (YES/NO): NO